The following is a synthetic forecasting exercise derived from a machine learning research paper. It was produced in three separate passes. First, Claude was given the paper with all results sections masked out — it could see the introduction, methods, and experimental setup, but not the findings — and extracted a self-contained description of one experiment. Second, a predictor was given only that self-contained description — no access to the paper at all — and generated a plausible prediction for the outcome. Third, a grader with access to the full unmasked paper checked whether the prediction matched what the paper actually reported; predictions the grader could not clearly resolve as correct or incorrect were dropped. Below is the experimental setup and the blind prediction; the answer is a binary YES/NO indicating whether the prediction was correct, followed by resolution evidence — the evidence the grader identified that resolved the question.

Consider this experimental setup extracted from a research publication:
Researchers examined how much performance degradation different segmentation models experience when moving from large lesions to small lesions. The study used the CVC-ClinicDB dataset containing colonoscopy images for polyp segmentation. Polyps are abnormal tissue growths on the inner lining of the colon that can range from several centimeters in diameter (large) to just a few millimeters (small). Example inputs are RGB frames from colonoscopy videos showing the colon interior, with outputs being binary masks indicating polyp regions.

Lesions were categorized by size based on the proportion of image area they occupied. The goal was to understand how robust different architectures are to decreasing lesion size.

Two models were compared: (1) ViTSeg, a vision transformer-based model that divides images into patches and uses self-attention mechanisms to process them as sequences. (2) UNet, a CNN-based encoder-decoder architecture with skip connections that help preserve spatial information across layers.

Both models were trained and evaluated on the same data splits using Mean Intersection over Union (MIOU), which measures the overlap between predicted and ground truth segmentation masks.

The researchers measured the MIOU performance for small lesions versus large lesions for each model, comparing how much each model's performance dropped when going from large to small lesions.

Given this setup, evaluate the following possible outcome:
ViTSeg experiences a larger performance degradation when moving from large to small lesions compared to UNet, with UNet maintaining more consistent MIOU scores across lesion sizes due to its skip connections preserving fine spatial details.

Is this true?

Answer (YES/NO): YES